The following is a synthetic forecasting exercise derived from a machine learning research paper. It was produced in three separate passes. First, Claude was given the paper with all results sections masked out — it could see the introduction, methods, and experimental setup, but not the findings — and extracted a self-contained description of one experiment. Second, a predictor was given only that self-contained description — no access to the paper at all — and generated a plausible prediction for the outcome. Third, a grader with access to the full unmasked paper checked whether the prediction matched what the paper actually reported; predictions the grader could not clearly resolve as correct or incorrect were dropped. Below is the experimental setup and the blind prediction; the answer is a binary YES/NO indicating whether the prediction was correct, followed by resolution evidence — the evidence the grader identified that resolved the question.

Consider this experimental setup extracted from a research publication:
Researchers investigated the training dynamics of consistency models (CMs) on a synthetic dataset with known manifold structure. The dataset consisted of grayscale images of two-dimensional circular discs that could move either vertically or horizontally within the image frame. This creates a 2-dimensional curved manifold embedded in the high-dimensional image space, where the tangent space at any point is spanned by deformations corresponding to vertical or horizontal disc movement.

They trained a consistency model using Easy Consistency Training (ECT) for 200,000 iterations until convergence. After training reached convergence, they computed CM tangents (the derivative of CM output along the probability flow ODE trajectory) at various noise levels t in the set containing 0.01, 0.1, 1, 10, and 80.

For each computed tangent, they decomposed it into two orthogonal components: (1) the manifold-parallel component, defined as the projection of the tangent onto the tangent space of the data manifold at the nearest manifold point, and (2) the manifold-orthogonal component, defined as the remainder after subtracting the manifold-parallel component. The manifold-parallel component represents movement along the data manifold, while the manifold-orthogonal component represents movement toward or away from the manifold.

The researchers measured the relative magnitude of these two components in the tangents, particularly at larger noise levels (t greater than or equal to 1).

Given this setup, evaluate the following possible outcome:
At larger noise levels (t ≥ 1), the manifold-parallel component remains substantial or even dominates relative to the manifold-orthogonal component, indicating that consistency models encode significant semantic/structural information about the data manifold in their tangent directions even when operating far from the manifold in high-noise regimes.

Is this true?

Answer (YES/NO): NO